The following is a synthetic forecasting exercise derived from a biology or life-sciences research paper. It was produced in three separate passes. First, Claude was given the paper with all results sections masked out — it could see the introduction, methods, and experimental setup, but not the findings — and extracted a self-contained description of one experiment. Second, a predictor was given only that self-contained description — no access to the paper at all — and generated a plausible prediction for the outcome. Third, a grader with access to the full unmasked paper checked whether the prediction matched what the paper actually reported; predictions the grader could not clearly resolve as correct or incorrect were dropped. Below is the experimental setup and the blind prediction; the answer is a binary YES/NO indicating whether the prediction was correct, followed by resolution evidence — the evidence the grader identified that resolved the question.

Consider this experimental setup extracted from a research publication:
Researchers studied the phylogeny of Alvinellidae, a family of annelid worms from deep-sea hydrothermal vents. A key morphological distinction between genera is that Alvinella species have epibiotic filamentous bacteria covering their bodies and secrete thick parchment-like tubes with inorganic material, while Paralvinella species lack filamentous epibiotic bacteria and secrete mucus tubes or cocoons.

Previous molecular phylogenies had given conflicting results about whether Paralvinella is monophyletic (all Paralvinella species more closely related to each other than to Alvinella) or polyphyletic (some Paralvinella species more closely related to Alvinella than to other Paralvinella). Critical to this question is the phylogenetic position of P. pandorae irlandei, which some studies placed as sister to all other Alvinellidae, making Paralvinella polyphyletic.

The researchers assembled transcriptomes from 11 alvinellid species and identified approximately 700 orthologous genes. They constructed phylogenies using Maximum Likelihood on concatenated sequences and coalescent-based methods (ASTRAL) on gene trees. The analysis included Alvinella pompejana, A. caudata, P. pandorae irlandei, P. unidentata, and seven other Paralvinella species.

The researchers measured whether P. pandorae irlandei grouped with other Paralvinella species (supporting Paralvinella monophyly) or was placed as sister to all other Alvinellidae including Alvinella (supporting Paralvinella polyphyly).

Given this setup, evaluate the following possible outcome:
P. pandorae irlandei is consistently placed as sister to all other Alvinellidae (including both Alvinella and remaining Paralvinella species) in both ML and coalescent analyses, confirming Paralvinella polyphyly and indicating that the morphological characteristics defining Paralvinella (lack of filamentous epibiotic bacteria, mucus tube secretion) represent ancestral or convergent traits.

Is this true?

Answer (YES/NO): YES